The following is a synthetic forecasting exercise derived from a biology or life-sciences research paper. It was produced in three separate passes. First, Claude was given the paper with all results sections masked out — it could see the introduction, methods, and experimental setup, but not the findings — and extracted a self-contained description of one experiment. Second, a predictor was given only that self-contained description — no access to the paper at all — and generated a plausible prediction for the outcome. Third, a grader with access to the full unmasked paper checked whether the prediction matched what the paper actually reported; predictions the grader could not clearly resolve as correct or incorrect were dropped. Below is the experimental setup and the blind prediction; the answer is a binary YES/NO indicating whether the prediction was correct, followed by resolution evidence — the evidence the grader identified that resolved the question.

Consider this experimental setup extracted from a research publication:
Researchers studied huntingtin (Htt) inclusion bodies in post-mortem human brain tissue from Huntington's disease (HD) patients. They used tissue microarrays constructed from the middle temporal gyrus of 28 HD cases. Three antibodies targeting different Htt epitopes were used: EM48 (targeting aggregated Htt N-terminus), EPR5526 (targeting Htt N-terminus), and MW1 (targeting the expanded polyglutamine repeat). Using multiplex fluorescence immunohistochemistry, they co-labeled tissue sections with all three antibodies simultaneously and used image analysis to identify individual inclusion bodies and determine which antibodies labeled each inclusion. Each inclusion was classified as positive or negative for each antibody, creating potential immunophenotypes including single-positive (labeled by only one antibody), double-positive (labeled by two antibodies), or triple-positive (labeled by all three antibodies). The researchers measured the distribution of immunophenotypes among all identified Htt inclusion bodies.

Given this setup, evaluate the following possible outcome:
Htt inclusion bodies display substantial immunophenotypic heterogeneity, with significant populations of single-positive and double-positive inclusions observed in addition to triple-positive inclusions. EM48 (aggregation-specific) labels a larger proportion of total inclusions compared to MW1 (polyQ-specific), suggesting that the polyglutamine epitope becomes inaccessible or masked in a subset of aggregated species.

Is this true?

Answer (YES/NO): YES